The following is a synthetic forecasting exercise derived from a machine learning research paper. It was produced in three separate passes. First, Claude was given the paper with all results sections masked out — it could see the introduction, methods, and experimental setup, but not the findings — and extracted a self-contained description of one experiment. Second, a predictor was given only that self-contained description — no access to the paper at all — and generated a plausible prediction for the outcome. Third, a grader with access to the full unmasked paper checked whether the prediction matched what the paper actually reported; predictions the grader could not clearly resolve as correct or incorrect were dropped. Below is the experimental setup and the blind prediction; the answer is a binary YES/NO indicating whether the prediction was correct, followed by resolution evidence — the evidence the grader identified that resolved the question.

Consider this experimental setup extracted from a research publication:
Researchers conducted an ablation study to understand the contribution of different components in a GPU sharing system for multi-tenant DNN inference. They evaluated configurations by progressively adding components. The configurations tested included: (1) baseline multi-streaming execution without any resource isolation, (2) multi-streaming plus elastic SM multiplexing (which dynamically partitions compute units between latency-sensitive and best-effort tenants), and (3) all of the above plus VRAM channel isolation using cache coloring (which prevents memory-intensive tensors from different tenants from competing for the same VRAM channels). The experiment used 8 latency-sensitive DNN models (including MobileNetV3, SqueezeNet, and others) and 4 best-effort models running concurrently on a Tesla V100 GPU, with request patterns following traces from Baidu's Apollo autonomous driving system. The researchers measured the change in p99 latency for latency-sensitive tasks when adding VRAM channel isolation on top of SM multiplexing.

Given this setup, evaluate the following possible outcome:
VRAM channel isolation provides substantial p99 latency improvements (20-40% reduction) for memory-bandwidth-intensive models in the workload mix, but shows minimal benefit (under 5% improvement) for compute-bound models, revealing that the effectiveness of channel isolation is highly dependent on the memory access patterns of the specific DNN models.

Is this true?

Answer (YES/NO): NO